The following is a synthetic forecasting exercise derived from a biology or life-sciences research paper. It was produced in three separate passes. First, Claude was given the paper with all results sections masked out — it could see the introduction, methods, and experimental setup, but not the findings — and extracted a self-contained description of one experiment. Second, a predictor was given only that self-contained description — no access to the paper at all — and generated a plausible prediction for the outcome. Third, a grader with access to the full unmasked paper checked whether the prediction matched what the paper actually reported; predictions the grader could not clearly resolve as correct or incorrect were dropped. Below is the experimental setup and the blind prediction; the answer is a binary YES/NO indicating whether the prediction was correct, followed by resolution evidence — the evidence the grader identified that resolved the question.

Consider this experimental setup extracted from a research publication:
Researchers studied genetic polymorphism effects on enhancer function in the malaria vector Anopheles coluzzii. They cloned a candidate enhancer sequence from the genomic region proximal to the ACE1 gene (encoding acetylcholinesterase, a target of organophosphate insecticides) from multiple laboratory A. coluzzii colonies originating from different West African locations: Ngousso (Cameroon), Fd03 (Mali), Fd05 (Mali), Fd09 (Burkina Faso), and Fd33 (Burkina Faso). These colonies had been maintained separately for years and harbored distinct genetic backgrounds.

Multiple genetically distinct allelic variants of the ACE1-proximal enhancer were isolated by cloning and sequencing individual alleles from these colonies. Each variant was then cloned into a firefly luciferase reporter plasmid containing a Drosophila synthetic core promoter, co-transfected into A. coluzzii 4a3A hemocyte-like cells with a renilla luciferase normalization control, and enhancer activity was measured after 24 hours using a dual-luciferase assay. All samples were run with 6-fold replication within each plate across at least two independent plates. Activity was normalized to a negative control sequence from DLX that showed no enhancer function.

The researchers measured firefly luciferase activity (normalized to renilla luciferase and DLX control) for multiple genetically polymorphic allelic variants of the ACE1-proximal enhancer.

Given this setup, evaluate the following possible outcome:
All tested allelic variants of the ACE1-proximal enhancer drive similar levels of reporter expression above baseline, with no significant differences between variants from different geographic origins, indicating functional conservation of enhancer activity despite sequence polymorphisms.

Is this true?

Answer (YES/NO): NO